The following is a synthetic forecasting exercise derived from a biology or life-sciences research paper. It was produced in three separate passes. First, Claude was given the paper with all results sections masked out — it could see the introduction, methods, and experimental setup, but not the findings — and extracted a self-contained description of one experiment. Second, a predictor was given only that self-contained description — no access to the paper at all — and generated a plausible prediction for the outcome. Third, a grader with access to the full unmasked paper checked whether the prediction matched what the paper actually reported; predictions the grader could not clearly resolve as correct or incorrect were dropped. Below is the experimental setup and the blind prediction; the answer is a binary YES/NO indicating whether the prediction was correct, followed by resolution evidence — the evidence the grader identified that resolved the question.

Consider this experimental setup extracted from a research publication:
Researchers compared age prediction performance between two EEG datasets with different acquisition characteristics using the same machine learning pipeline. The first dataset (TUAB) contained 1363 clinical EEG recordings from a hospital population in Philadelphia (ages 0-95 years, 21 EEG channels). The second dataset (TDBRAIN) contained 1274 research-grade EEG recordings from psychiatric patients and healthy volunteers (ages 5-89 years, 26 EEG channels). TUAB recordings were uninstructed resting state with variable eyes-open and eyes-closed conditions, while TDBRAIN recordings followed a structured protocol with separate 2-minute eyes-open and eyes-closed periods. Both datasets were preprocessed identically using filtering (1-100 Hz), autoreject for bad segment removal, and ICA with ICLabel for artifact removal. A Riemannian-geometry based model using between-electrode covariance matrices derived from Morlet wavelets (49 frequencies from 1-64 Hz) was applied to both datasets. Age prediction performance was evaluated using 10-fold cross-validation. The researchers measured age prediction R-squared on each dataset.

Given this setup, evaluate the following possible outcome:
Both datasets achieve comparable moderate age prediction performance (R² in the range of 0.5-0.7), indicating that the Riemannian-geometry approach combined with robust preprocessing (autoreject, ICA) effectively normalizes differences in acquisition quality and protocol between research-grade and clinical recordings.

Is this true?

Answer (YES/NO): NO